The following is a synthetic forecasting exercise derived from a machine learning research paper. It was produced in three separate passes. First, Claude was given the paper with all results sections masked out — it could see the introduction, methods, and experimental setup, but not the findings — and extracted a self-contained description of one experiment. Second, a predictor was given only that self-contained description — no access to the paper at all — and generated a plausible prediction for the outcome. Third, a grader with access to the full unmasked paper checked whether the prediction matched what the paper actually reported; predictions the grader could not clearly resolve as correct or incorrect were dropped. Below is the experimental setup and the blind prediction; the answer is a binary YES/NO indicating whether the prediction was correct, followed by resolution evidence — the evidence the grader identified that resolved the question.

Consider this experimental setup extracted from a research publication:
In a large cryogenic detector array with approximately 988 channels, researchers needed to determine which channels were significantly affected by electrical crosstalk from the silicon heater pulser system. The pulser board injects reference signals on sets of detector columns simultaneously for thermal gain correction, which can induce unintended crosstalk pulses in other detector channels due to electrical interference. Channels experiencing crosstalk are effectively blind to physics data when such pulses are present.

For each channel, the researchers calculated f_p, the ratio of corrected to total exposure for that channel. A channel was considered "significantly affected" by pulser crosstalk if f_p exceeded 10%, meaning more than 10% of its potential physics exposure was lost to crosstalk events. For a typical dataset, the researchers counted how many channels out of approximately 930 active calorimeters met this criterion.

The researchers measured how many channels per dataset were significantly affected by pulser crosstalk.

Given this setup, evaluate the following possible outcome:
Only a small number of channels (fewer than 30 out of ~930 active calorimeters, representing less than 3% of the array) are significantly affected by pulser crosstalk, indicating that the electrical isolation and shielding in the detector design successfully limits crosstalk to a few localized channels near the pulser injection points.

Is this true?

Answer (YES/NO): YES